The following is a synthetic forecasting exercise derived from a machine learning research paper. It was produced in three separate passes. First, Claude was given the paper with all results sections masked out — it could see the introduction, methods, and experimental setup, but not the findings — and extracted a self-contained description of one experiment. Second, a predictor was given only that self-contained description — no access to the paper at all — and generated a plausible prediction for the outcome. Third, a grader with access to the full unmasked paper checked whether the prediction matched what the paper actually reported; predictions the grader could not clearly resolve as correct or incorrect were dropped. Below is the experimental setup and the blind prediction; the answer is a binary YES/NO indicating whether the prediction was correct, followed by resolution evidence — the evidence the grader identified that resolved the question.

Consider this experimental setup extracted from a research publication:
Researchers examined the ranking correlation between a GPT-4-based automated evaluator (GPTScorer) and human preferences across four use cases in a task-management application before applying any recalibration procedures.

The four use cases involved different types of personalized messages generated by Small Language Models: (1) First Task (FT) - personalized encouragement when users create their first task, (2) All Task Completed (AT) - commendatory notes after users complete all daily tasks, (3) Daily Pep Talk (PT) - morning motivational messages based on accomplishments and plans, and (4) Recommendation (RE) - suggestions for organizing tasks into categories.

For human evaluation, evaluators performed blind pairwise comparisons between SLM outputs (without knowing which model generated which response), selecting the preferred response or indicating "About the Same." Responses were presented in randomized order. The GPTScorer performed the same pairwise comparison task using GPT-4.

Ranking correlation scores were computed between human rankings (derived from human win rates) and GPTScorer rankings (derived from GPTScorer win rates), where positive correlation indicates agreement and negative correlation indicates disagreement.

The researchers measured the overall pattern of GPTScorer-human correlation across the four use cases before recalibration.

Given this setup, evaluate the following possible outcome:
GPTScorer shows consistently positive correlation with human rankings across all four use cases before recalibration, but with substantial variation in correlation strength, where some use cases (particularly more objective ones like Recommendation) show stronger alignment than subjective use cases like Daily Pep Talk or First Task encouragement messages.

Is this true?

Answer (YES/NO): NO